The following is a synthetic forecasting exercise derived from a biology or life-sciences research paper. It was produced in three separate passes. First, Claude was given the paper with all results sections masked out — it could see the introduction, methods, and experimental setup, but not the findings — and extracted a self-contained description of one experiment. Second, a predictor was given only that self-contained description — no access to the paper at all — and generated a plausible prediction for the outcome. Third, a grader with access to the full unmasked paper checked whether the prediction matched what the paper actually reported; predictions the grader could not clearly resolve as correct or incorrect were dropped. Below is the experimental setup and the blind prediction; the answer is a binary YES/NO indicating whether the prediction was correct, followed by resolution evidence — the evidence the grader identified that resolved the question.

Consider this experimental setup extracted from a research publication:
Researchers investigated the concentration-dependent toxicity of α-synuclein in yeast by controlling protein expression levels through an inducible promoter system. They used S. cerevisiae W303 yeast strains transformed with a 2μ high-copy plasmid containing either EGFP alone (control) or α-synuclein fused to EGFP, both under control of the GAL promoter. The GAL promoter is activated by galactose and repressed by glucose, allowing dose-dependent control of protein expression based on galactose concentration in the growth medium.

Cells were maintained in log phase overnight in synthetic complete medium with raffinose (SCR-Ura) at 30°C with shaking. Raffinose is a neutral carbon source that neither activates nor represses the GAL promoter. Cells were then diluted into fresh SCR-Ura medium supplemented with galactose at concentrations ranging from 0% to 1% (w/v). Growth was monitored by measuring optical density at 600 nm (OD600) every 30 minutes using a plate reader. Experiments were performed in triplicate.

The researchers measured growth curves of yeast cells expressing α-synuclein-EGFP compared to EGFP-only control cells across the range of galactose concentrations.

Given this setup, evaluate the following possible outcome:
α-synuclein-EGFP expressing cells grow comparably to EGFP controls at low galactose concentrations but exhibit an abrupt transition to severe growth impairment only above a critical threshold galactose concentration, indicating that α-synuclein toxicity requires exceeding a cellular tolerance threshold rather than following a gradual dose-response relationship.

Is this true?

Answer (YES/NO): NO